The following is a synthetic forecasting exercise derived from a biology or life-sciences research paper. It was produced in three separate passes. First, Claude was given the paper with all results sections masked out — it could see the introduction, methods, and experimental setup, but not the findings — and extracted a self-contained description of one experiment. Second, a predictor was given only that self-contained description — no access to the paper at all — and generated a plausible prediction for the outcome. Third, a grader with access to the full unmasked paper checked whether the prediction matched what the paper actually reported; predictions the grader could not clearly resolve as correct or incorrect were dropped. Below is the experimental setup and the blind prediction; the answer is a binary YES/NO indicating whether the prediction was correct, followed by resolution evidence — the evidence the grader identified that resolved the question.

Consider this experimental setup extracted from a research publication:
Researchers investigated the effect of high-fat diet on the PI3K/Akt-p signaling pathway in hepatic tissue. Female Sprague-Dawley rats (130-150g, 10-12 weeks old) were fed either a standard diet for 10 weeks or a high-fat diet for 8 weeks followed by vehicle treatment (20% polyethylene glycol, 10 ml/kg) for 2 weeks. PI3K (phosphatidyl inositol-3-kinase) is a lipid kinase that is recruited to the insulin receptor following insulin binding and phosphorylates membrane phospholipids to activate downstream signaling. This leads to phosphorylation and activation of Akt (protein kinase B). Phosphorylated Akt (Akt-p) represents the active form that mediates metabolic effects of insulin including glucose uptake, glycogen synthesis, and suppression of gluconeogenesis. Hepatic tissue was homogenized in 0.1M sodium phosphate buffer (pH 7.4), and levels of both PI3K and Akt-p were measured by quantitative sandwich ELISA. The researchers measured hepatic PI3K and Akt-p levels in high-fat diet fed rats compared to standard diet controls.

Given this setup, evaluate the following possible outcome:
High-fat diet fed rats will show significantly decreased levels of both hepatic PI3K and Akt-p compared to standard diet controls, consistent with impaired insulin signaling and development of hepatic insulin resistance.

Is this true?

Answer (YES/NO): YES